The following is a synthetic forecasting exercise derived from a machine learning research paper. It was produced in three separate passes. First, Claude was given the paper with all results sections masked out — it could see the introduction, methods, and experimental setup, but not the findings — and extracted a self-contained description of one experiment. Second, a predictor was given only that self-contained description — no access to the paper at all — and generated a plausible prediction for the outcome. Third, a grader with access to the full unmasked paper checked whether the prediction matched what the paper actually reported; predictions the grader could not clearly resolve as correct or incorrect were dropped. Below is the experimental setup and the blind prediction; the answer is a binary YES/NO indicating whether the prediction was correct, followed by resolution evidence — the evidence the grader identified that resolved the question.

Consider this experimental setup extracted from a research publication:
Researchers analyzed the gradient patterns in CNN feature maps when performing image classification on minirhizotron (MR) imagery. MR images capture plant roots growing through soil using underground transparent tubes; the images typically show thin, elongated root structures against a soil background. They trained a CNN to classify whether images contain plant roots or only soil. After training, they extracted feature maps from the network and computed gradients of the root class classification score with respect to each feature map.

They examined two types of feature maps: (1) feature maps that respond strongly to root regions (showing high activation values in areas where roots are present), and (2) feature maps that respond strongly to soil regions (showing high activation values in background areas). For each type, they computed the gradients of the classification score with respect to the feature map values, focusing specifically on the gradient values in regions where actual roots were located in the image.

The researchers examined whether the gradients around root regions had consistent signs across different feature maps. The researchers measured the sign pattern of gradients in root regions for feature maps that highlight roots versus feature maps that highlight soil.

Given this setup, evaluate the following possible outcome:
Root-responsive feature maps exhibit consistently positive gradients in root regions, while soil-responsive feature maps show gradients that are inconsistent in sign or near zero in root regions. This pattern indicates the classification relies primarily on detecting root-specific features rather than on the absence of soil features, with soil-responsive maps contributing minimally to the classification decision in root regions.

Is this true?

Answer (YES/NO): NO